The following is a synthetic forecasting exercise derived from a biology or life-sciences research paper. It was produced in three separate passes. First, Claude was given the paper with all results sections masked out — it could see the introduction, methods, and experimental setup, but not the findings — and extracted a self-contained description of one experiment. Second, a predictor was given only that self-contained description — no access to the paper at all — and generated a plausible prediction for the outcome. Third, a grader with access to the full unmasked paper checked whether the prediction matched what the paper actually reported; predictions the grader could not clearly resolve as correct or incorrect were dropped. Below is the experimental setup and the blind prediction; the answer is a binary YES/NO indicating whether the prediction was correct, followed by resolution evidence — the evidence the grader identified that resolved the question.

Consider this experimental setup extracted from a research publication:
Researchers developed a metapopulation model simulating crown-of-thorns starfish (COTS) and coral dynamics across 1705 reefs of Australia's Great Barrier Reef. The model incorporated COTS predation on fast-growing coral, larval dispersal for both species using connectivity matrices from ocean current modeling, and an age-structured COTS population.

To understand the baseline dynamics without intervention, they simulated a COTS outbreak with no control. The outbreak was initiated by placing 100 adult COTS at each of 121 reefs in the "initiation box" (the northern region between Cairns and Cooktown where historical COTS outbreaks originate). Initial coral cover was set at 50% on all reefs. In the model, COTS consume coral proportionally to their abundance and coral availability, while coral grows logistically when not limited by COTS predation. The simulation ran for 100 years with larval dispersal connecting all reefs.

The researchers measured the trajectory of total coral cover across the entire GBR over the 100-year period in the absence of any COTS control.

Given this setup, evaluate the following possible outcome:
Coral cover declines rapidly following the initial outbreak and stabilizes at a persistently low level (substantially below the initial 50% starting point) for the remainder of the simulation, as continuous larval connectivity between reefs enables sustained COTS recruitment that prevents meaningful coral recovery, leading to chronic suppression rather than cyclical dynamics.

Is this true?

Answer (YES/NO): NO